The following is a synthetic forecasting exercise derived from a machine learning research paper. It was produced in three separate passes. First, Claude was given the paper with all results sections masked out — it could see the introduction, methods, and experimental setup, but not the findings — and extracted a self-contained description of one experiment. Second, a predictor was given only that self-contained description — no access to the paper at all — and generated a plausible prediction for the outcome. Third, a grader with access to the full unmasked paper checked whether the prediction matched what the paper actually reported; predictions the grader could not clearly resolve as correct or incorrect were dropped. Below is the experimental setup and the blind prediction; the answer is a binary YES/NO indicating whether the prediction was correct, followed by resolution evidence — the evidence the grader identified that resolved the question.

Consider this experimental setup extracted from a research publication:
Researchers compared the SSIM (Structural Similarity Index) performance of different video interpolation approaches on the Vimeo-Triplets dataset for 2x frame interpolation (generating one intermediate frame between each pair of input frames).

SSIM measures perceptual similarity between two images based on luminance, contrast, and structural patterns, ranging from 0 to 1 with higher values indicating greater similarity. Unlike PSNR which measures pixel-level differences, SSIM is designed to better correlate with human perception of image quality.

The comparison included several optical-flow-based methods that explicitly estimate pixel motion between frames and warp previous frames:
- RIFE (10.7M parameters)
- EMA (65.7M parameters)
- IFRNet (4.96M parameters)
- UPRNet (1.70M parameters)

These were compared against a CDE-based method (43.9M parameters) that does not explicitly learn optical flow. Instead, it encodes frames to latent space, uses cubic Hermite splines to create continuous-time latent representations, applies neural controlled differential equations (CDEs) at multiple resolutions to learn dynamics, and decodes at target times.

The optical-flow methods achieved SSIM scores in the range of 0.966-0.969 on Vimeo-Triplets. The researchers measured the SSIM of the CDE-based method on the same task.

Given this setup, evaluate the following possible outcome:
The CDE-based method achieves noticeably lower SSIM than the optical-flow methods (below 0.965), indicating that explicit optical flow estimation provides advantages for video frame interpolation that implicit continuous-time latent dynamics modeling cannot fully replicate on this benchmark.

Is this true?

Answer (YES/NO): YES